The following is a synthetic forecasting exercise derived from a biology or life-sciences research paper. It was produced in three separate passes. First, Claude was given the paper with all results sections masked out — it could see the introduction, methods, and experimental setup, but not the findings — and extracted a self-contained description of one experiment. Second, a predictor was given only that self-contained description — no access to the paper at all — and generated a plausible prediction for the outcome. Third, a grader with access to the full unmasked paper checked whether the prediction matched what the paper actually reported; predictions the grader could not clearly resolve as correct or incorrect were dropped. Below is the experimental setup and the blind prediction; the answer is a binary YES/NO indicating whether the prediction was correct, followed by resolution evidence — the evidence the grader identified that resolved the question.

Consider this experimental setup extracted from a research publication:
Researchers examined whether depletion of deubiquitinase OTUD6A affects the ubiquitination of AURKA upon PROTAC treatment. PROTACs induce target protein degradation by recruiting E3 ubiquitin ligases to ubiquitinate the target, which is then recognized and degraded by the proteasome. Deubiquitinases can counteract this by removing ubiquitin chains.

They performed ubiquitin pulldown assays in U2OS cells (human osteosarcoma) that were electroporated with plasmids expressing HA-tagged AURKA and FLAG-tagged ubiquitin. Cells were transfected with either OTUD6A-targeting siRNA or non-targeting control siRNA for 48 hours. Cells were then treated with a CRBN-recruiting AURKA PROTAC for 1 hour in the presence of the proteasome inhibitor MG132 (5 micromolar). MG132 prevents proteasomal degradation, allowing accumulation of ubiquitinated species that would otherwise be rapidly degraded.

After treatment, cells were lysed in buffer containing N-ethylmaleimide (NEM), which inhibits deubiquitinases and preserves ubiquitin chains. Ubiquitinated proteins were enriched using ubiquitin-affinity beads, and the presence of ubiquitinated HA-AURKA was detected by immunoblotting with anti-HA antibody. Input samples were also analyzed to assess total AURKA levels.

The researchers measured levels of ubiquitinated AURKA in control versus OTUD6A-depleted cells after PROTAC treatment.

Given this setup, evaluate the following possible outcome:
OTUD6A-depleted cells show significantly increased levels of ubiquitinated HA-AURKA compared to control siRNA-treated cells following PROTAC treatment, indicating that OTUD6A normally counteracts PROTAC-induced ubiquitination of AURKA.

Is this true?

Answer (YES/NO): YES